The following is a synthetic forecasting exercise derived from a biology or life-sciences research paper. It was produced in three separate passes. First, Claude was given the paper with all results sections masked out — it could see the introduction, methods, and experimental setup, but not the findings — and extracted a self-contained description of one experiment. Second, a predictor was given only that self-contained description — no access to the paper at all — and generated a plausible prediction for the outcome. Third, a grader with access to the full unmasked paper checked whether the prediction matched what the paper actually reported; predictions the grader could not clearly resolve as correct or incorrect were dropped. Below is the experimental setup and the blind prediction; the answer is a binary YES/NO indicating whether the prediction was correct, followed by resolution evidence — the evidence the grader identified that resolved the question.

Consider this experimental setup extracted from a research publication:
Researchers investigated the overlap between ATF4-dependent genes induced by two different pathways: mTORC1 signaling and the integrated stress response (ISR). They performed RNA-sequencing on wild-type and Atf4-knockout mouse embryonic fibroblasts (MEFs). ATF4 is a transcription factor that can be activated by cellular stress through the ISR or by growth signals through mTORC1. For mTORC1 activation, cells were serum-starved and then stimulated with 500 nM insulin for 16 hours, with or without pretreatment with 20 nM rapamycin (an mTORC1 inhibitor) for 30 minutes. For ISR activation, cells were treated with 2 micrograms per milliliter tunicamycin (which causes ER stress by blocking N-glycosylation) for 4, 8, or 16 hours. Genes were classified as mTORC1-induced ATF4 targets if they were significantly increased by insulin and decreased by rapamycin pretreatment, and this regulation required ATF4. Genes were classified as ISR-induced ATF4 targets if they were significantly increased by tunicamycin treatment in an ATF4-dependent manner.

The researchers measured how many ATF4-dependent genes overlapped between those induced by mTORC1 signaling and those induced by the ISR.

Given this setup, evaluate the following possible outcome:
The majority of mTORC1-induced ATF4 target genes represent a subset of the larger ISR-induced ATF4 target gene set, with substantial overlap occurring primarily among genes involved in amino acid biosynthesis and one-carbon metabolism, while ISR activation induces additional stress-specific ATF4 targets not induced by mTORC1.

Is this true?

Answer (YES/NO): YES